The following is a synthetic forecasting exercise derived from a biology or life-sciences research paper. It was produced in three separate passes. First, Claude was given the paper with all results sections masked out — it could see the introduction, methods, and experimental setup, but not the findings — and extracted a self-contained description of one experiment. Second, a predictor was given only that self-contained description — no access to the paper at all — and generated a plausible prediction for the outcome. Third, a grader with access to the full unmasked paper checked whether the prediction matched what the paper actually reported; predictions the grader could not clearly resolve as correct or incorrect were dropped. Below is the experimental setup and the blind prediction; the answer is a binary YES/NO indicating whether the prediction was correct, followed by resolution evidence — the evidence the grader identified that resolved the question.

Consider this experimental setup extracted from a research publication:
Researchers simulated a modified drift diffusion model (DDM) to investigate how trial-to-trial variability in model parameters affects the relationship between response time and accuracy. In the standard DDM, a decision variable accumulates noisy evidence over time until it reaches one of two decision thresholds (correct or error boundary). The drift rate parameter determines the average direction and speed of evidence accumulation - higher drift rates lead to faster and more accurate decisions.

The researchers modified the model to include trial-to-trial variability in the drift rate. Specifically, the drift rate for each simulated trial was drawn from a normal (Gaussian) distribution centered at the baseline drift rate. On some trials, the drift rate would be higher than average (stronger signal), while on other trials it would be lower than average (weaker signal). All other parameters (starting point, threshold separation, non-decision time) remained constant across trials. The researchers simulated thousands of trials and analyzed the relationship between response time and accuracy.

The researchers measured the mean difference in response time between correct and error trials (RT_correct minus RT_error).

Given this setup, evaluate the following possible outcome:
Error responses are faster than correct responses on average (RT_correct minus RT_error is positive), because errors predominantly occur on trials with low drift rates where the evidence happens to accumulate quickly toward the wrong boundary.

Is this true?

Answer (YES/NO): NO